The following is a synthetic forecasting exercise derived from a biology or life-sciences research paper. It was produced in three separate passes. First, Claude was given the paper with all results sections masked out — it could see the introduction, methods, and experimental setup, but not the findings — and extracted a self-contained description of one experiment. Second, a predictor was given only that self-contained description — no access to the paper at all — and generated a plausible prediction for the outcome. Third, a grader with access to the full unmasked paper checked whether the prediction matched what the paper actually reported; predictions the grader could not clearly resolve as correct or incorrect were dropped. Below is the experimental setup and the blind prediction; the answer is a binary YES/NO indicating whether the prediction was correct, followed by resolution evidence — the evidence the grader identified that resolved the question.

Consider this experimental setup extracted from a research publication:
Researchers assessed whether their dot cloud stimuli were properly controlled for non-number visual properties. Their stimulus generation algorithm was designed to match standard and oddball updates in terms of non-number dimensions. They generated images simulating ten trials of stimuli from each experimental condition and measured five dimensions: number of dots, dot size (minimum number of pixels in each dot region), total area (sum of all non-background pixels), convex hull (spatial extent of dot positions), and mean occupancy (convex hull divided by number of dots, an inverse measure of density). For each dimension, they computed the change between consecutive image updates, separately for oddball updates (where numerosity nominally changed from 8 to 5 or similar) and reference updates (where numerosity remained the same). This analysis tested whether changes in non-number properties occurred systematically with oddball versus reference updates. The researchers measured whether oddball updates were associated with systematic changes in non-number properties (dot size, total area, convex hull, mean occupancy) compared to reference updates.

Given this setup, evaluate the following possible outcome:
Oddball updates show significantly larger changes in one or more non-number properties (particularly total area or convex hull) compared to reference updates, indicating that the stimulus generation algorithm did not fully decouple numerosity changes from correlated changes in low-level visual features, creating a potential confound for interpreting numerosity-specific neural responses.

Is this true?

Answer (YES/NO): NO